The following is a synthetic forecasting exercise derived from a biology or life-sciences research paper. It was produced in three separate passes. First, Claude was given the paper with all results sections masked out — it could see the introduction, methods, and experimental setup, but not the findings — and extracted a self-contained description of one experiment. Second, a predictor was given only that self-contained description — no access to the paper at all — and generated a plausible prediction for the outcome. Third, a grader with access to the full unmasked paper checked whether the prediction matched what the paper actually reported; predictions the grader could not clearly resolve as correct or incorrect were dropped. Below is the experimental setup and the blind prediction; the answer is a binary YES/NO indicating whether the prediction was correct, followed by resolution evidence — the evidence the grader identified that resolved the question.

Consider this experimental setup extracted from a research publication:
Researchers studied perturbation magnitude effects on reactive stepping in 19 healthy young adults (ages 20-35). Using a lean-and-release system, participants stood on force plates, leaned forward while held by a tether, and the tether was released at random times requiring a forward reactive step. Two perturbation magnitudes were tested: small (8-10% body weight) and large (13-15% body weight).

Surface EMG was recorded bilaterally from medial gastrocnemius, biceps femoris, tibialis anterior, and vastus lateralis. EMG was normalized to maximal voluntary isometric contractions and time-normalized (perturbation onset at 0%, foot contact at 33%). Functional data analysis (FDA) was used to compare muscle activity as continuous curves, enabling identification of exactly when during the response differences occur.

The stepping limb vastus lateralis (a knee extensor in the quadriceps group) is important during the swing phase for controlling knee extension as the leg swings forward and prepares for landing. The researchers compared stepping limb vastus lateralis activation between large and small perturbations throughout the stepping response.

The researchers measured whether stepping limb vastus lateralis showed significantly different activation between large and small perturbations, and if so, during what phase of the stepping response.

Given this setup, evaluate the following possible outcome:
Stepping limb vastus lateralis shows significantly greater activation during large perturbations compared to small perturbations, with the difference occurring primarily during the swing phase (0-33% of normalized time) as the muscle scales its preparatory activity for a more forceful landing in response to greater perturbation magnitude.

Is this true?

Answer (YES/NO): NO